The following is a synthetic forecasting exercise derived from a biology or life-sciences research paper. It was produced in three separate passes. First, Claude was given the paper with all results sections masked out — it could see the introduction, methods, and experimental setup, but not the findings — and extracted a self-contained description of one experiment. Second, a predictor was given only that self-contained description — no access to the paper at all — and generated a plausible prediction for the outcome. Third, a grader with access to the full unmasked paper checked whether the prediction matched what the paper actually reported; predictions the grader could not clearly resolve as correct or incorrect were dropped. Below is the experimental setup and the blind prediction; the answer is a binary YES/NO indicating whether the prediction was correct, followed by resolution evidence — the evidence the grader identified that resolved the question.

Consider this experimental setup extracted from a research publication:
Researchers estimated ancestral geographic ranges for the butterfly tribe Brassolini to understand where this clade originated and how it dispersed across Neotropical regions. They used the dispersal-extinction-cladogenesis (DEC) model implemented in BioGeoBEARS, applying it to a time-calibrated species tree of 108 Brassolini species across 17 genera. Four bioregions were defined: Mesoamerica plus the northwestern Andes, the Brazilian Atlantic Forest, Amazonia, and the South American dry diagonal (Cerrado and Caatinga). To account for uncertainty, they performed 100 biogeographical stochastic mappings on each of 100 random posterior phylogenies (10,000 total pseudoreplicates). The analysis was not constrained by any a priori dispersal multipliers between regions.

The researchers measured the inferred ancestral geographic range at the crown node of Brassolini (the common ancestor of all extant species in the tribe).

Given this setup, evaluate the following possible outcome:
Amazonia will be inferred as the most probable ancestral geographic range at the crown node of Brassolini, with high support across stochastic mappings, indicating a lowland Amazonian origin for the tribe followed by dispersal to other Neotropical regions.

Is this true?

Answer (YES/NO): NO